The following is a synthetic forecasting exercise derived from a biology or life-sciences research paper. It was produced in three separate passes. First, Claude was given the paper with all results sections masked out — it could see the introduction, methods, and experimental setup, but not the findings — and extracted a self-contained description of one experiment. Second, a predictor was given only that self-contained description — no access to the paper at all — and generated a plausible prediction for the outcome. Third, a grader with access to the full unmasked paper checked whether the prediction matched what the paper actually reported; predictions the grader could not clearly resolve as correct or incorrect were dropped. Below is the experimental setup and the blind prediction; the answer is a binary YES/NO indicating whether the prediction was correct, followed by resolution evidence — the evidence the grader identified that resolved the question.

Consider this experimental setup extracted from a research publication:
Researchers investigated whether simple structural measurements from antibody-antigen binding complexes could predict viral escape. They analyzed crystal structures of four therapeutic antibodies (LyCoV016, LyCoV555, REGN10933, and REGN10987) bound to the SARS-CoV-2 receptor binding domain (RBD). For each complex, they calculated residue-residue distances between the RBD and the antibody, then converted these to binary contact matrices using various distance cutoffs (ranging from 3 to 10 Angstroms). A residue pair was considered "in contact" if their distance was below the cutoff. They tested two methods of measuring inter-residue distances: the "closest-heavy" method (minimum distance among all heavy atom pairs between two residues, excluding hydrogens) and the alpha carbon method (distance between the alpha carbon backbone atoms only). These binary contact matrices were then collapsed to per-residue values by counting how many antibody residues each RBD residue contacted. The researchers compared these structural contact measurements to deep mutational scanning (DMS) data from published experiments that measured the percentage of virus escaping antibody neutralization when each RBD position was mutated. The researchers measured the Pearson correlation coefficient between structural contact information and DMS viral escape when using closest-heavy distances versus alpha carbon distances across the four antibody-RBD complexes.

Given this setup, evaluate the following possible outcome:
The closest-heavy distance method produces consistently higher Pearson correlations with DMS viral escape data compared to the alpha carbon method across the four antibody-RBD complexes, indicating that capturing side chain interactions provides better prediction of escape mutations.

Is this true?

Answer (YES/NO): YES